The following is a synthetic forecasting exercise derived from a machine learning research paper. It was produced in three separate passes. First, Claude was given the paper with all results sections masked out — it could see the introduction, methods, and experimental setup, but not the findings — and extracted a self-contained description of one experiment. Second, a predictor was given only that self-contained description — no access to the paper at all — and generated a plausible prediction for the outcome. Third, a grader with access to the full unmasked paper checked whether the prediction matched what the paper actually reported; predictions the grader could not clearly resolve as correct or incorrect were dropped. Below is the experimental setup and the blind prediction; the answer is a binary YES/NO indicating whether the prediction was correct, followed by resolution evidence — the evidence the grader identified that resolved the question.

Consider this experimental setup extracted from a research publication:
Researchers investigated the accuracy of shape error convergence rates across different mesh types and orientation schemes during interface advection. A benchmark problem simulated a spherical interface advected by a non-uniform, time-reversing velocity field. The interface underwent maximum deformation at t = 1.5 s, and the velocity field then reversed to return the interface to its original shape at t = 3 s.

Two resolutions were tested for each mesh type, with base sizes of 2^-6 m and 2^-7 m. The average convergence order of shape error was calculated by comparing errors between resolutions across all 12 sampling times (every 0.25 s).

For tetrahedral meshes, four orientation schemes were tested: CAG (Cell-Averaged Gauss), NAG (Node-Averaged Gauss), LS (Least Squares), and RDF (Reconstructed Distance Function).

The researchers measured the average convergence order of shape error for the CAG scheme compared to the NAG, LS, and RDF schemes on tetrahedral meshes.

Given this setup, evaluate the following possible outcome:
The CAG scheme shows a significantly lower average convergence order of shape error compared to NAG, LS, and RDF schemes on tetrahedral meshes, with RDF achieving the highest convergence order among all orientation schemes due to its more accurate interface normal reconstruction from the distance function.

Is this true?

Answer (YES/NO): NO